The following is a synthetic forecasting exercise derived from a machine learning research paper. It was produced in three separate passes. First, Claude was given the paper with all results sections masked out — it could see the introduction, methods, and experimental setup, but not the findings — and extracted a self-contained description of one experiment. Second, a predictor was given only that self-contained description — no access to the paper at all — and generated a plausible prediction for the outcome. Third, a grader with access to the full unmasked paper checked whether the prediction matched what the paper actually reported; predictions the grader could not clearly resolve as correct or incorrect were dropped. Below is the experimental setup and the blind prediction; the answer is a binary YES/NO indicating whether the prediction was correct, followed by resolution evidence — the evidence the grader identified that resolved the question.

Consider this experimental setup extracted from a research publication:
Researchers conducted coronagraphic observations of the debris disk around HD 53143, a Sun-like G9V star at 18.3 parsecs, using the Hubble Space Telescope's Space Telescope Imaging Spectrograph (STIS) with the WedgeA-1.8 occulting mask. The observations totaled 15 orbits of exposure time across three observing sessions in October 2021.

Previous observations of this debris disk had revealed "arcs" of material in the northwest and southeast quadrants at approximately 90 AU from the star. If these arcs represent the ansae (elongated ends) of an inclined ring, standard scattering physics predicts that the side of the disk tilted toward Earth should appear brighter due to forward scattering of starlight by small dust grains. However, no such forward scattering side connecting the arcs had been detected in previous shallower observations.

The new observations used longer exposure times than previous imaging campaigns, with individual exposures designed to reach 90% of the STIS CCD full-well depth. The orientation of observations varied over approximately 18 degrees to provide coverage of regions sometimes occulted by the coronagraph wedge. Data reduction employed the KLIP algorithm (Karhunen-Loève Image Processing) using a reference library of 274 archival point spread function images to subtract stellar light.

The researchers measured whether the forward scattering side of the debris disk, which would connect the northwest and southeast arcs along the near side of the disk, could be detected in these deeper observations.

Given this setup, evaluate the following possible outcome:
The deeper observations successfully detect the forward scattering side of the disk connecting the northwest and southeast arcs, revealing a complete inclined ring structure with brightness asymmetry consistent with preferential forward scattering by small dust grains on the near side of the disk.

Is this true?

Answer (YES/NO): NO